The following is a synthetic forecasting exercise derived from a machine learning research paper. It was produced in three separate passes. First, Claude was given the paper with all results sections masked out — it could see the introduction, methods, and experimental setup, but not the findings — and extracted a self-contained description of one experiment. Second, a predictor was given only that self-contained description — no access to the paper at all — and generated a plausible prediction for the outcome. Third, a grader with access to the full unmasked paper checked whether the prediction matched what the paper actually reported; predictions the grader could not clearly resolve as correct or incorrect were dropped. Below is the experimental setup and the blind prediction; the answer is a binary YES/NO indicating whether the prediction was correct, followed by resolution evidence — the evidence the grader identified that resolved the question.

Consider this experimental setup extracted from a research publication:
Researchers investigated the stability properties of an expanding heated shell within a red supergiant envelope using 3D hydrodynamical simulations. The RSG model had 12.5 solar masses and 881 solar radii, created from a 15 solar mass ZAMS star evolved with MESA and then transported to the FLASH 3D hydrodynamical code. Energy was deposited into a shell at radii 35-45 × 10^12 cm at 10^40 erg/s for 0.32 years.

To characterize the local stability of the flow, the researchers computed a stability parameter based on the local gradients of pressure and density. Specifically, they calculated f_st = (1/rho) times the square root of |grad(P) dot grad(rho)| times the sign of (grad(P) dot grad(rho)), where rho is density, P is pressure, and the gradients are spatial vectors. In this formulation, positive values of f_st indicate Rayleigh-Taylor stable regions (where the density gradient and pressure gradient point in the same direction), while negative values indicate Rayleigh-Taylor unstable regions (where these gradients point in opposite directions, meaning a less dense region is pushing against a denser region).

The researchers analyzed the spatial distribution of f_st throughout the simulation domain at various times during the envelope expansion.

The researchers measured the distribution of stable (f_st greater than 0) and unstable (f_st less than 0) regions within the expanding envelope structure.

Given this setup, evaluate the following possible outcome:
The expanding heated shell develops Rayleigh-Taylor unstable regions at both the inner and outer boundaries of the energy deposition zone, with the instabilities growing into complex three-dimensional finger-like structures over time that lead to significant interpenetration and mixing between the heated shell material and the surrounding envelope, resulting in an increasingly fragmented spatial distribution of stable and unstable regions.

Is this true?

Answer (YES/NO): NO